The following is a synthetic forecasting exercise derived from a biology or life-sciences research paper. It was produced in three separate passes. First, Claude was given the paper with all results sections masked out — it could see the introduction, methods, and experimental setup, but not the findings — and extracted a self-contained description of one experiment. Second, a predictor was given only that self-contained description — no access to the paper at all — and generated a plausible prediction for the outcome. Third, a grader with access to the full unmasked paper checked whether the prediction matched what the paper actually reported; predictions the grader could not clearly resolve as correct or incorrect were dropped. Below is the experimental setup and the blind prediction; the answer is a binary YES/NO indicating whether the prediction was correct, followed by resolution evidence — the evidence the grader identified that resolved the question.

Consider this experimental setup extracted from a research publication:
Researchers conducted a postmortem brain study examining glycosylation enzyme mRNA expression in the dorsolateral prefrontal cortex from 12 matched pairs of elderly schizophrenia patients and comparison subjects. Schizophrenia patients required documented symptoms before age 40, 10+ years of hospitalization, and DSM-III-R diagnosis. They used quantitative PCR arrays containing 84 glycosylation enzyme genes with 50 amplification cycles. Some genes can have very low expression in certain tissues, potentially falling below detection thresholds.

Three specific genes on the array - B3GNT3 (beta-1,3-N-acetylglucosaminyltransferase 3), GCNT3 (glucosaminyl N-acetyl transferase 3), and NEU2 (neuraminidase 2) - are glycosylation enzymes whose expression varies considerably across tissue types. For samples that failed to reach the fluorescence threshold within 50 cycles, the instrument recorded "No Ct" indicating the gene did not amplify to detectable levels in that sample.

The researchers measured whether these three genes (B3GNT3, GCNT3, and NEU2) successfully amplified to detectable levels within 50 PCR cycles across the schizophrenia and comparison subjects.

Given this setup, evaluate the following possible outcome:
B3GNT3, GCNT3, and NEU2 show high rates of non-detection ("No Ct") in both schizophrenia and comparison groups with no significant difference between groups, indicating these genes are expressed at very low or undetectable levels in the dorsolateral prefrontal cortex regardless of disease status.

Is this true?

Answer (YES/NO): NO